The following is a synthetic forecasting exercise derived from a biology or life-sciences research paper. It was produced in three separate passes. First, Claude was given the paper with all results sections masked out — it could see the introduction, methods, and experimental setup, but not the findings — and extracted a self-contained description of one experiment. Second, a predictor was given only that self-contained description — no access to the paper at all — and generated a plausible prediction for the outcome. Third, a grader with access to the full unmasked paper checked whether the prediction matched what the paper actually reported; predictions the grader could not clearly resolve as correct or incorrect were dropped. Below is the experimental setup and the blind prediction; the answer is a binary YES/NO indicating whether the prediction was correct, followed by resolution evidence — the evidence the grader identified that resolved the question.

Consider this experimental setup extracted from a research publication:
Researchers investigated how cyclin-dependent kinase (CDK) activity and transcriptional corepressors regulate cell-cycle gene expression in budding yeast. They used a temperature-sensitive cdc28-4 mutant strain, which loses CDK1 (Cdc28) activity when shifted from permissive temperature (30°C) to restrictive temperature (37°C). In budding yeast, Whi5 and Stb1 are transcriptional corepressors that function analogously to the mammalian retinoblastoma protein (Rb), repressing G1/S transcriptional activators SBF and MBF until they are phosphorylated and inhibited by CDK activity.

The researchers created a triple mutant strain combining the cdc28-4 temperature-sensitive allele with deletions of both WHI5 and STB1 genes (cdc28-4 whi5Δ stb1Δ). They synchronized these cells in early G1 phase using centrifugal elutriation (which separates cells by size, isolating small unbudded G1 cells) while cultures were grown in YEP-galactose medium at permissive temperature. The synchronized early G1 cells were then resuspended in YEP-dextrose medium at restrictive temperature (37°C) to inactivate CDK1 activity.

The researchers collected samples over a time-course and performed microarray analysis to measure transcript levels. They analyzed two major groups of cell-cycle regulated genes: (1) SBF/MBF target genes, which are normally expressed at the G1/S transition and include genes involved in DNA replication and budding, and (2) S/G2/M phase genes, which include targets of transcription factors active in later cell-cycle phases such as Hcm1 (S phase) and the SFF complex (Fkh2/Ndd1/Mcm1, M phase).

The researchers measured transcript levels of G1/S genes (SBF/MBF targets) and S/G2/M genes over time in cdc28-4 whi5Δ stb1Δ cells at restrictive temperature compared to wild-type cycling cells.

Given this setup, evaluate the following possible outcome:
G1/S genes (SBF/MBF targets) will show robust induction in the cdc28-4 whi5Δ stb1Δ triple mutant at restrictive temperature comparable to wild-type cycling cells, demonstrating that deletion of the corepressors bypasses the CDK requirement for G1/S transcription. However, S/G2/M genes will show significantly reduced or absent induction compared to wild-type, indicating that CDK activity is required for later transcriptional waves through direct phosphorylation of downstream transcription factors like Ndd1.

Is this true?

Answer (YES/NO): NO